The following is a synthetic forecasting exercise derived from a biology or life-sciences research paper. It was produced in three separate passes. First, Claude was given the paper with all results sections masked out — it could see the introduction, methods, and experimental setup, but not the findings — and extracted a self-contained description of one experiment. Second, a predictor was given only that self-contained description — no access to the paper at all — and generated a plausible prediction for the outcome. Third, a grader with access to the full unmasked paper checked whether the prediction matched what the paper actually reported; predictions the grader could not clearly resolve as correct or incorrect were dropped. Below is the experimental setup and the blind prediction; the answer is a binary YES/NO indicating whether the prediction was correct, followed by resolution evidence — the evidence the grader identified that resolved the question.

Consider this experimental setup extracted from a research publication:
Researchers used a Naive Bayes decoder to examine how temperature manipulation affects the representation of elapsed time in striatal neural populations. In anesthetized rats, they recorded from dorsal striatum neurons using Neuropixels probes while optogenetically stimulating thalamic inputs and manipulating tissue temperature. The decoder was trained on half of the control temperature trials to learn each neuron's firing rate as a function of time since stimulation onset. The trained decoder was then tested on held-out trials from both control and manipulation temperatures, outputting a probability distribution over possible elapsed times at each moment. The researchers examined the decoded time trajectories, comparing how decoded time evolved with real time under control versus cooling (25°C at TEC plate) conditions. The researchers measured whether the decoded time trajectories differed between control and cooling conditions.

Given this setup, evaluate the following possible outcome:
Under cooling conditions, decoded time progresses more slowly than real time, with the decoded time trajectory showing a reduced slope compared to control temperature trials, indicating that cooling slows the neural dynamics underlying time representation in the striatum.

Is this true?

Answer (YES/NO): YES